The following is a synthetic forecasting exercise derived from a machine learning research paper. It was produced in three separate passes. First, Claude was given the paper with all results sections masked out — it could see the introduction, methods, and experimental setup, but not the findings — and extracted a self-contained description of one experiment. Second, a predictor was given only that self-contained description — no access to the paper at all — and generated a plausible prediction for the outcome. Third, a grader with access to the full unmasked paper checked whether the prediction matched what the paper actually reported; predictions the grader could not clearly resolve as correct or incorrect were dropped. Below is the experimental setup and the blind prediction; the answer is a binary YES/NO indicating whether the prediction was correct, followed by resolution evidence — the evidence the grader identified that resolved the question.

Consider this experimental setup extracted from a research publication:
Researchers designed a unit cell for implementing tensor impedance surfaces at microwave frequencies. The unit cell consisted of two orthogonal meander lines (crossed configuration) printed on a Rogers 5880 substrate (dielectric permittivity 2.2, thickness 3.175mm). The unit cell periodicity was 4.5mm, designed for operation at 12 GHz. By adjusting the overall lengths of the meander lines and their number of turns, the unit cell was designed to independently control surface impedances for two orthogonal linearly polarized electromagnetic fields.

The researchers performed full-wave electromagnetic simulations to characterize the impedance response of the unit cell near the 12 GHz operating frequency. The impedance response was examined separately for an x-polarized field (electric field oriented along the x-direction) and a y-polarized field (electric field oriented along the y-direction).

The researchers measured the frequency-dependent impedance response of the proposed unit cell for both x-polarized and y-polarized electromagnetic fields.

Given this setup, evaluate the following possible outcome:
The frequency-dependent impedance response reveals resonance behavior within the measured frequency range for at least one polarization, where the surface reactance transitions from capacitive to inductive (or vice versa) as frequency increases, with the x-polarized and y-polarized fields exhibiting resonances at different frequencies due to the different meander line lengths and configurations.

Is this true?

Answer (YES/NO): NO